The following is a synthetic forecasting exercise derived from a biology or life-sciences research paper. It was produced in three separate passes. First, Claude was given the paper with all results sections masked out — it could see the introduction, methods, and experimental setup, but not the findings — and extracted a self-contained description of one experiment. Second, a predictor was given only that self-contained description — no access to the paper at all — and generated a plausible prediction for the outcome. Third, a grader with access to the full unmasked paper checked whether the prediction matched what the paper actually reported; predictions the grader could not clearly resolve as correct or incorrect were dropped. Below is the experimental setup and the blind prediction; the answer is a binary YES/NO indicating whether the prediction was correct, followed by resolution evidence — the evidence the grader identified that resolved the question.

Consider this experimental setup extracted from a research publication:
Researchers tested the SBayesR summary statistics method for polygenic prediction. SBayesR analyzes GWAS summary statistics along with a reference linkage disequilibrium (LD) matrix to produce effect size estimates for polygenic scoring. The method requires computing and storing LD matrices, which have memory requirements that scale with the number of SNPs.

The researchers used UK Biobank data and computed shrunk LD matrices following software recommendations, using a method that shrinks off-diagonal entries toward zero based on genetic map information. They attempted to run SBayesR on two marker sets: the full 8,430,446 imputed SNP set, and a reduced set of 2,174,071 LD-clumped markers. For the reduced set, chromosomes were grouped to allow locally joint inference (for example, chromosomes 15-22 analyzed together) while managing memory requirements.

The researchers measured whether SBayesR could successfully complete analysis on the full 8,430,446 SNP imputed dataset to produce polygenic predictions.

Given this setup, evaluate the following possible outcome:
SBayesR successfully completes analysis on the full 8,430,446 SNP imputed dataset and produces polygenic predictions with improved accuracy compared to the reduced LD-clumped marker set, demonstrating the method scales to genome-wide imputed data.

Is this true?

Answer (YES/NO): NO